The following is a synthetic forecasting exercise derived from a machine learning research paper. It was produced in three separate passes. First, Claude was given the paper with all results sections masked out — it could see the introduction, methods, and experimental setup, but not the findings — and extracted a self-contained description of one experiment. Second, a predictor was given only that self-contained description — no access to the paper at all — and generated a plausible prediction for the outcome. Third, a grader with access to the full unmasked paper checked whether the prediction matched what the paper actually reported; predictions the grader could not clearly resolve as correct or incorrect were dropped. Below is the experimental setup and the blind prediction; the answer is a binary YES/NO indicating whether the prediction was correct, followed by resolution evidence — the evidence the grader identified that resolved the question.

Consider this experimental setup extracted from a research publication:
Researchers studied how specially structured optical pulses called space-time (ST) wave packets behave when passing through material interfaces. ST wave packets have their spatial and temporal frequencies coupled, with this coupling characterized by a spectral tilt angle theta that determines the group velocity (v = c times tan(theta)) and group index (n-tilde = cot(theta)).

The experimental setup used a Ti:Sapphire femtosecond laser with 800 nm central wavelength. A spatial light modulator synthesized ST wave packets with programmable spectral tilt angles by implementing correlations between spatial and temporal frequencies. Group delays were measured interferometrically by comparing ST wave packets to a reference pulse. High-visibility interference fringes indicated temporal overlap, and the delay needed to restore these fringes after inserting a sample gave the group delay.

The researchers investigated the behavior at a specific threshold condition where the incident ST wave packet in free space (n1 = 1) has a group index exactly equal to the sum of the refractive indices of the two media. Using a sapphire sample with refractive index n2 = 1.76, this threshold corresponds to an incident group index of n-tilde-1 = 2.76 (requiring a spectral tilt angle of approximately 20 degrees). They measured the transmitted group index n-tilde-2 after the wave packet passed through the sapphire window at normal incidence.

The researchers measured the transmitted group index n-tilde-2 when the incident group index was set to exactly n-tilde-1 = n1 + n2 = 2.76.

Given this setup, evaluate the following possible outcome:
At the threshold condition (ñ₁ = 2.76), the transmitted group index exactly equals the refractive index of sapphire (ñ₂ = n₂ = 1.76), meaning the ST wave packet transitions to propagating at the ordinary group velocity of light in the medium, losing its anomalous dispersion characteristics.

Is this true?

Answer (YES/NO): NO